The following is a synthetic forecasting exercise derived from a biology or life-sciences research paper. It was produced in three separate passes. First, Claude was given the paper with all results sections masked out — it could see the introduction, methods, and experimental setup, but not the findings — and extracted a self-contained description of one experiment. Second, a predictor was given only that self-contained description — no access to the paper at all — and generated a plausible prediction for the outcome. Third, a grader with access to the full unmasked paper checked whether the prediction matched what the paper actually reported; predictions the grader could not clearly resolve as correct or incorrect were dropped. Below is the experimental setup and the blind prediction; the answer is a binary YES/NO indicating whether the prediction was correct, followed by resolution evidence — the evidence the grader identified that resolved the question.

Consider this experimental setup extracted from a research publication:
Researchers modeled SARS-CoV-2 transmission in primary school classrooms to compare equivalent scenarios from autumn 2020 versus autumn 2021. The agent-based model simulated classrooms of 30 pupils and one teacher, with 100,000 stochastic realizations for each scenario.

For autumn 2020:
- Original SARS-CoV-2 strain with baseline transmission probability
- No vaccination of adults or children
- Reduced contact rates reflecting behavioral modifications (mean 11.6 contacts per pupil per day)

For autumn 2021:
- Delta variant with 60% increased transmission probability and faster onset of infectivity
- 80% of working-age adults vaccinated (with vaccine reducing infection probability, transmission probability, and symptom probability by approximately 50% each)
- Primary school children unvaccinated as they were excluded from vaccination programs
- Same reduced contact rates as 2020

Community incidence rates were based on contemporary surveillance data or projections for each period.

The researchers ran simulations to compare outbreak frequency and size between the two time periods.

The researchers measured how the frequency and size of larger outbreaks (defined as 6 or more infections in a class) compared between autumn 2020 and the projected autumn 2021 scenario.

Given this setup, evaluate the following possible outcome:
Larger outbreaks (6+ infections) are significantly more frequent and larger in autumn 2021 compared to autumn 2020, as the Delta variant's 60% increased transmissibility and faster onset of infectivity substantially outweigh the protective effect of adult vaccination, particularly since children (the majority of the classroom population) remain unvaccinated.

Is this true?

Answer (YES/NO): YES